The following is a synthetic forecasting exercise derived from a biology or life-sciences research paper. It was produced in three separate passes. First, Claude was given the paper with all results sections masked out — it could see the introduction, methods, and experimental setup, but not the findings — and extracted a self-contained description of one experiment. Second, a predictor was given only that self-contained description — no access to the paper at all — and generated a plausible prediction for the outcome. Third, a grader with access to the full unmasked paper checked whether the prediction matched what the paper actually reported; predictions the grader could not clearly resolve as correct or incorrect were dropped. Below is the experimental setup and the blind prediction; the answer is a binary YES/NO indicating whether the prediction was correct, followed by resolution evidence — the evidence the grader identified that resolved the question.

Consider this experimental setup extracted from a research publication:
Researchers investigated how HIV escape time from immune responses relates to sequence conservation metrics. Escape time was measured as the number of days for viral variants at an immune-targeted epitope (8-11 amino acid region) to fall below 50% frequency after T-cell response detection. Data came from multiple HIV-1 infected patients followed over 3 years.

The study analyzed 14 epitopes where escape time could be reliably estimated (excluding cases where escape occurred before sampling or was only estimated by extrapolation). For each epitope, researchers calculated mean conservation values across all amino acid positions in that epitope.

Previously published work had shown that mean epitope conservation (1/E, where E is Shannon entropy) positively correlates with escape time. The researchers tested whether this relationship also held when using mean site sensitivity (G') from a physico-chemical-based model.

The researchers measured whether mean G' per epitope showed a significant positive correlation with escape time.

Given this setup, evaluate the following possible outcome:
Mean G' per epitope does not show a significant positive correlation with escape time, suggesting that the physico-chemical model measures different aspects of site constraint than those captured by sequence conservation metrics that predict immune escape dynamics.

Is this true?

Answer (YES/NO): NO